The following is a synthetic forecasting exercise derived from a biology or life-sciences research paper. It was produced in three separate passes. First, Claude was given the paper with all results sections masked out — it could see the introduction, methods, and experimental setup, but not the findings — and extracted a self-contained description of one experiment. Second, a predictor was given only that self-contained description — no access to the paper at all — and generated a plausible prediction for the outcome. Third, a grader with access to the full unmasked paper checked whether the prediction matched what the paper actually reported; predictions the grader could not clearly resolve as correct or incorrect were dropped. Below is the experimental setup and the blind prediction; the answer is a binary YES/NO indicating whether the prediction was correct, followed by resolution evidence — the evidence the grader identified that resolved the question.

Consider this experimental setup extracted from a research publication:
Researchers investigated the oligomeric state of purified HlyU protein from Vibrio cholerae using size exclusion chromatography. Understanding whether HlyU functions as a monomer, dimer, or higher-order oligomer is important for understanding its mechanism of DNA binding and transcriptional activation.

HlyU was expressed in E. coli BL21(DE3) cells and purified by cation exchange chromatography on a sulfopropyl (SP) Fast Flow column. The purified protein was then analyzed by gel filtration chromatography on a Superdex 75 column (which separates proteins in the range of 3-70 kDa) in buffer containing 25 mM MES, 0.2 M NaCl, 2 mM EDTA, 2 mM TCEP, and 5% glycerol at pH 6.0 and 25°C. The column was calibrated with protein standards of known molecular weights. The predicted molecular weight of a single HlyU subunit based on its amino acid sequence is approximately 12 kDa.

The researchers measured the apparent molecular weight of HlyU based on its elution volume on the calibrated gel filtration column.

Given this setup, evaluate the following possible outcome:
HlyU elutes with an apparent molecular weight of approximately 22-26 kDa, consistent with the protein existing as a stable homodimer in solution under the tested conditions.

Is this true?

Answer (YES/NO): YES